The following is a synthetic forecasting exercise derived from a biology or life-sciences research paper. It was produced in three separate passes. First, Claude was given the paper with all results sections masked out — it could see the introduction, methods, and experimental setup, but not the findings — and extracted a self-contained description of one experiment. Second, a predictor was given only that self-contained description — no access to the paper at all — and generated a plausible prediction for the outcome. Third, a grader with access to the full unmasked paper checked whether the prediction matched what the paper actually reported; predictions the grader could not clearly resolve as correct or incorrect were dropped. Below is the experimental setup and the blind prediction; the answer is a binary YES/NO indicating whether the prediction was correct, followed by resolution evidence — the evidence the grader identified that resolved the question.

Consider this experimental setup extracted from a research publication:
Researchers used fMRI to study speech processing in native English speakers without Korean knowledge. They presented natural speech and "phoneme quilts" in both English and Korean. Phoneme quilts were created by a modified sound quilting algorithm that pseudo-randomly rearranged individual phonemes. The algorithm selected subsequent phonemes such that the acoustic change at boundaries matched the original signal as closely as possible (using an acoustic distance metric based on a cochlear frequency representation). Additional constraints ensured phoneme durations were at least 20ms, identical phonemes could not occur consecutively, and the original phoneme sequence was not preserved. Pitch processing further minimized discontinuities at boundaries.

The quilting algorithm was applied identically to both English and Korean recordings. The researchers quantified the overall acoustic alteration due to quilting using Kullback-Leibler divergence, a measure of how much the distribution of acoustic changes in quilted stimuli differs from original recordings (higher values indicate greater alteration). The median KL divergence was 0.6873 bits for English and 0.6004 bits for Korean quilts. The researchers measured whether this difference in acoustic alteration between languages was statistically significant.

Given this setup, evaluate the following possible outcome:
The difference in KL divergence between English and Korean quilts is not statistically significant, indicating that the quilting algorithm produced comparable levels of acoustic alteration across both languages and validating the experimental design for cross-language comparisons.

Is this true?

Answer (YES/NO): YES